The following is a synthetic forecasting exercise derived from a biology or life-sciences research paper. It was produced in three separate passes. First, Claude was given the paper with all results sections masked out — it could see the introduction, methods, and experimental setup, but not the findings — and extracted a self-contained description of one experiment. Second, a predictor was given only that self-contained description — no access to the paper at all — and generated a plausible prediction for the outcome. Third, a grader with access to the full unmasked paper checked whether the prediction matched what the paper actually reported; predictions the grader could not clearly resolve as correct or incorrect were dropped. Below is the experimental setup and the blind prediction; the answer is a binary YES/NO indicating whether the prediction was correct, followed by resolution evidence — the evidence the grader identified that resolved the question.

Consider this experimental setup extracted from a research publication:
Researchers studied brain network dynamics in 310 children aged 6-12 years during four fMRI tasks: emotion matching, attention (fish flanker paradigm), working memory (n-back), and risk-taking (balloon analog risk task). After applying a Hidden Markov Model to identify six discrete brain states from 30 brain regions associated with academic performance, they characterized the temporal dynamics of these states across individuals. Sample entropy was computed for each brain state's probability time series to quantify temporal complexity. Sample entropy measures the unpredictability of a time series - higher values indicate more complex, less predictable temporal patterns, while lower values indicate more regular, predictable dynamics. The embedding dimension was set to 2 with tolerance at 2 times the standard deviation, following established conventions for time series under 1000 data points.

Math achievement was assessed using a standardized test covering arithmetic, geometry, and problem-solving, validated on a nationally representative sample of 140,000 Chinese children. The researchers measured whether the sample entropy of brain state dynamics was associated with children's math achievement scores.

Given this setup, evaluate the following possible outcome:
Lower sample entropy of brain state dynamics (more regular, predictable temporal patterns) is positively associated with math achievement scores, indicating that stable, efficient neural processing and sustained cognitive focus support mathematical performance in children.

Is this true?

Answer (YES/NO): NO